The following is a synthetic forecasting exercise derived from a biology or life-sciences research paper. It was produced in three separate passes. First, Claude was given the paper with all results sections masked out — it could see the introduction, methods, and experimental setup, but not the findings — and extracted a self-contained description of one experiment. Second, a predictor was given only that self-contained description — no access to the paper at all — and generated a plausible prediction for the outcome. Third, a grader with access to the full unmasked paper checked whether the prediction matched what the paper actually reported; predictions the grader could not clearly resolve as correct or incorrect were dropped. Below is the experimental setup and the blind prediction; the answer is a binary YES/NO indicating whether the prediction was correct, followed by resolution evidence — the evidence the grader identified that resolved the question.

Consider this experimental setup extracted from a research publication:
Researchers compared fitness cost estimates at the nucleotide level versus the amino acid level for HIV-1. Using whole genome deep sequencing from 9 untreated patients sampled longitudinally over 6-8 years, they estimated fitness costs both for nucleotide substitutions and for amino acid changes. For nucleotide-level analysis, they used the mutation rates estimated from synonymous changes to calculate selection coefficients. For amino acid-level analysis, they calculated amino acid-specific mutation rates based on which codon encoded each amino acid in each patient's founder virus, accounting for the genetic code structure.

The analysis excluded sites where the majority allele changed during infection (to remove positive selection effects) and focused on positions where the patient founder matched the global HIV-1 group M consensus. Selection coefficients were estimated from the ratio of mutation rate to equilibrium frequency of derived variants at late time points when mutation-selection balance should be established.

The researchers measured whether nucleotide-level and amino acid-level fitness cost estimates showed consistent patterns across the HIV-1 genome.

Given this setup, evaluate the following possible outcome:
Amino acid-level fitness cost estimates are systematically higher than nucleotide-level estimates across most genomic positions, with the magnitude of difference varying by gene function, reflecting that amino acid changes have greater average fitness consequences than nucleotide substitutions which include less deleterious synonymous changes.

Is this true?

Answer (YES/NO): YES